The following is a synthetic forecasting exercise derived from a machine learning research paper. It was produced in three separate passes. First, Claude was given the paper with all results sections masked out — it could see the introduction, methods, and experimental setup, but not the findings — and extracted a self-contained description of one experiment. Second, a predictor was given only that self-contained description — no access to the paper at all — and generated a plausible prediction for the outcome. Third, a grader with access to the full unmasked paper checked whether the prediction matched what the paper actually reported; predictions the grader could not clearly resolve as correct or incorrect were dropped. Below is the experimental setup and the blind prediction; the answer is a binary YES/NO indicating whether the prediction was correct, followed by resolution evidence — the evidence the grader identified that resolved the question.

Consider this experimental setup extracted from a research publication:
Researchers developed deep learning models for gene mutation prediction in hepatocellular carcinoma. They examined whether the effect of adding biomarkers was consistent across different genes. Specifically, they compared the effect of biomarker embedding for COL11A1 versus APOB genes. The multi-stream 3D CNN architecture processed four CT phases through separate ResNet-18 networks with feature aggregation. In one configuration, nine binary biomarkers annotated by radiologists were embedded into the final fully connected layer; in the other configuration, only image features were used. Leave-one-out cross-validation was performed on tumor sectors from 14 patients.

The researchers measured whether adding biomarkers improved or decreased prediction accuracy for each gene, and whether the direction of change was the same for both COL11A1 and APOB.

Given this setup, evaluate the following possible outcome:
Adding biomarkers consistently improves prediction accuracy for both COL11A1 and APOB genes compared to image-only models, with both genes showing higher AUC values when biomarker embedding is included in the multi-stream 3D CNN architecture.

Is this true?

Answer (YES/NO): NO